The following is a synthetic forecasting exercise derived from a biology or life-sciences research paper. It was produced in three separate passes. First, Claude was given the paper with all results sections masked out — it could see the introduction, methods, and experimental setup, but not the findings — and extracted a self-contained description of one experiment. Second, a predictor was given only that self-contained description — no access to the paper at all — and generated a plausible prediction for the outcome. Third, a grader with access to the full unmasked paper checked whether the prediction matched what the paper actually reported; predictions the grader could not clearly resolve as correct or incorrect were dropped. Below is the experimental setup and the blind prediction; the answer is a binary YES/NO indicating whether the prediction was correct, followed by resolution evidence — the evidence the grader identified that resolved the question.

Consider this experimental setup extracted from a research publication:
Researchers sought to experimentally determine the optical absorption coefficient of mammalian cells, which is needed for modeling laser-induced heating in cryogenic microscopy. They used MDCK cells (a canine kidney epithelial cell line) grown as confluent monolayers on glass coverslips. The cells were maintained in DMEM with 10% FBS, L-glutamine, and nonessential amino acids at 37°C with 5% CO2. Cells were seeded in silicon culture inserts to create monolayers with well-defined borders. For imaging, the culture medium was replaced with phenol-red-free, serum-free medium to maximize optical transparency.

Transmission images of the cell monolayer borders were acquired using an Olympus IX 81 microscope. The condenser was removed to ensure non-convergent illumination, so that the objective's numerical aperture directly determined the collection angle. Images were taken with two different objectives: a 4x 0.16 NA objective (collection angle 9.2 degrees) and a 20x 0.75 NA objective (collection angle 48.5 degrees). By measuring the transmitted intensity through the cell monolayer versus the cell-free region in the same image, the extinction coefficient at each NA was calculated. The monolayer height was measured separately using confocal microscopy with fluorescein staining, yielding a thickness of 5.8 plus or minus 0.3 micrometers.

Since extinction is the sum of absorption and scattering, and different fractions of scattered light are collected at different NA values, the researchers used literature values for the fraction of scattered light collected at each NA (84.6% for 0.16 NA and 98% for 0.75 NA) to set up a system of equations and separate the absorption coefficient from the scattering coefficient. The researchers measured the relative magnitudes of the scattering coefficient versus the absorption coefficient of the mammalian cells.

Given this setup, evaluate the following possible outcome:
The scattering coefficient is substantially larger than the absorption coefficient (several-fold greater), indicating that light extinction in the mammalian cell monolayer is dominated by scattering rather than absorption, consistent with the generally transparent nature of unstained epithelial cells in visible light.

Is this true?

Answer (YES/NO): YES